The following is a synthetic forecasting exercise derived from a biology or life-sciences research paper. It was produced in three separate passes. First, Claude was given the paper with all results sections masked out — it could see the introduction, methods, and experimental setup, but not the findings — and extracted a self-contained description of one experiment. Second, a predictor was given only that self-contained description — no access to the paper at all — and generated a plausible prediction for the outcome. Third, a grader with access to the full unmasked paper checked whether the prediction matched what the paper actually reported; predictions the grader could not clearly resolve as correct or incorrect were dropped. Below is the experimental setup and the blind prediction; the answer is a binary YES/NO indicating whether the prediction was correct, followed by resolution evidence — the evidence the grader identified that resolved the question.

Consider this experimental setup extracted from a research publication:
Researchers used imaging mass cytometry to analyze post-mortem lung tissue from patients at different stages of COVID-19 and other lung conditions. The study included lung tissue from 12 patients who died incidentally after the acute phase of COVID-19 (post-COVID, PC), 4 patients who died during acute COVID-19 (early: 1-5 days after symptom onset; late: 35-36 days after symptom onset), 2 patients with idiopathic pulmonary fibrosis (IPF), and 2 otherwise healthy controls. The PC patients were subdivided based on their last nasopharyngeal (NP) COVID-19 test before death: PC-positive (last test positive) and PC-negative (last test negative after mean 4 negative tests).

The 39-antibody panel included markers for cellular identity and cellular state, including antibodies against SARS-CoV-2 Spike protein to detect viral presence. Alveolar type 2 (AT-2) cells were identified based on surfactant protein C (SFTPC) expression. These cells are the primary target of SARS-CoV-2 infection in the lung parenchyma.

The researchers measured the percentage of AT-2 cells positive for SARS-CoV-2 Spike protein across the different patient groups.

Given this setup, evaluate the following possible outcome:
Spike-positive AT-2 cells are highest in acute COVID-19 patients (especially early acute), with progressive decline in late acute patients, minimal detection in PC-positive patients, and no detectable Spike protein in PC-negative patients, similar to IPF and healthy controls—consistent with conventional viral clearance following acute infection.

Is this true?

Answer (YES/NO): NO